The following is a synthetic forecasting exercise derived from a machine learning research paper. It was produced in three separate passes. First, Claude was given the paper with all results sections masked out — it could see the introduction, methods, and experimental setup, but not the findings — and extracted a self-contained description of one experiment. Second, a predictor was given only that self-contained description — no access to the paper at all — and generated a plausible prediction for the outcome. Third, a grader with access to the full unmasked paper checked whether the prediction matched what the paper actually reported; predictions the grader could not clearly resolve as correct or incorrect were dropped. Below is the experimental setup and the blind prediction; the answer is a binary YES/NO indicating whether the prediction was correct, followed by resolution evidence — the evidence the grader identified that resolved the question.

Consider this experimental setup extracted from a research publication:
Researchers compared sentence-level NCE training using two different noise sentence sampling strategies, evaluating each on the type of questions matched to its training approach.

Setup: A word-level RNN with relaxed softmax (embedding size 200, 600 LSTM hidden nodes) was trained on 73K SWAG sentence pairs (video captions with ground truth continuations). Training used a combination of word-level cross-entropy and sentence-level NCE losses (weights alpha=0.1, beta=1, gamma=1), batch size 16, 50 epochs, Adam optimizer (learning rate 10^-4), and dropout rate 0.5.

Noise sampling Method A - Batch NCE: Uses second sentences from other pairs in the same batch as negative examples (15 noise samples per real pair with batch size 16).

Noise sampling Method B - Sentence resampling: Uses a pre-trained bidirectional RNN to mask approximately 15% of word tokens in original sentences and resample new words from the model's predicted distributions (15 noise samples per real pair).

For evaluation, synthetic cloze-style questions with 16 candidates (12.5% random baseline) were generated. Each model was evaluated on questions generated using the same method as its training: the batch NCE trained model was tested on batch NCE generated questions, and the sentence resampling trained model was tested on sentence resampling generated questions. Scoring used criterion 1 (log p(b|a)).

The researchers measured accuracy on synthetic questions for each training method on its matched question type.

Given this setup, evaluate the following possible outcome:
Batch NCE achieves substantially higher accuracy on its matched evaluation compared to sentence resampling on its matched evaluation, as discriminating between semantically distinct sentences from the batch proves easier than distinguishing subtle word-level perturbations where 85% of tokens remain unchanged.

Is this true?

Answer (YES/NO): NO